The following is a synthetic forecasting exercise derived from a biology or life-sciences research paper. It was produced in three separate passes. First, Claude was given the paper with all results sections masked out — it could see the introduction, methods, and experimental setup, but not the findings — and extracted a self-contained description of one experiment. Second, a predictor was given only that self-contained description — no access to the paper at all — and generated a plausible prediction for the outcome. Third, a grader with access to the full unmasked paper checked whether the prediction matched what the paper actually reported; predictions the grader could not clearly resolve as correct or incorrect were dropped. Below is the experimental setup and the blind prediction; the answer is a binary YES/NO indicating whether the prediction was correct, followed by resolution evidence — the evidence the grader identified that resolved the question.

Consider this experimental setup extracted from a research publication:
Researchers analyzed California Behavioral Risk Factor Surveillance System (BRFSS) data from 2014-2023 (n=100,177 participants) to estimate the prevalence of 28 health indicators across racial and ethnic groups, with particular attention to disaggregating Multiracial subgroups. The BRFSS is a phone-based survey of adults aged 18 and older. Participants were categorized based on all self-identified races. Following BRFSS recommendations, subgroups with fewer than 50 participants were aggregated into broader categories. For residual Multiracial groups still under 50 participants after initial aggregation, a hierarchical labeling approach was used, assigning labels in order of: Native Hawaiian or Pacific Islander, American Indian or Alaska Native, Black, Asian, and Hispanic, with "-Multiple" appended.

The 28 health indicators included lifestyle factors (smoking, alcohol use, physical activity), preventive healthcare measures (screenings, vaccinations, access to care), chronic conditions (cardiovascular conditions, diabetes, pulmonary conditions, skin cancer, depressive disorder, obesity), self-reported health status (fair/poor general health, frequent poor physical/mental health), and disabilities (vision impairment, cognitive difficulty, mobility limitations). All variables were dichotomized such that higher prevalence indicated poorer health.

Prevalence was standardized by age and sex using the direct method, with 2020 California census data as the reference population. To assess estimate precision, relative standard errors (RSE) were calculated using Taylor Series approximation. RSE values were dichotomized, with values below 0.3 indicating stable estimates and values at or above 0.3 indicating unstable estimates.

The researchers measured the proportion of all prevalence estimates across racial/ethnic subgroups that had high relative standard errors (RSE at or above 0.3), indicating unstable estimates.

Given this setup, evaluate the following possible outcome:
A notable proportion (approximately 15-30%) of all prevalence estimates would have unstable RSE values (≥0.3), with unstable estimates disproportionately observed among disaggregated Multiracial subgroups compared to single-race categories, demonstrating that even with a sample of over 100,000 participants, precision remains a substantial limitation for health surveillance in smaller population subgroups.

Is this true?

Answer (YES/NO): NO